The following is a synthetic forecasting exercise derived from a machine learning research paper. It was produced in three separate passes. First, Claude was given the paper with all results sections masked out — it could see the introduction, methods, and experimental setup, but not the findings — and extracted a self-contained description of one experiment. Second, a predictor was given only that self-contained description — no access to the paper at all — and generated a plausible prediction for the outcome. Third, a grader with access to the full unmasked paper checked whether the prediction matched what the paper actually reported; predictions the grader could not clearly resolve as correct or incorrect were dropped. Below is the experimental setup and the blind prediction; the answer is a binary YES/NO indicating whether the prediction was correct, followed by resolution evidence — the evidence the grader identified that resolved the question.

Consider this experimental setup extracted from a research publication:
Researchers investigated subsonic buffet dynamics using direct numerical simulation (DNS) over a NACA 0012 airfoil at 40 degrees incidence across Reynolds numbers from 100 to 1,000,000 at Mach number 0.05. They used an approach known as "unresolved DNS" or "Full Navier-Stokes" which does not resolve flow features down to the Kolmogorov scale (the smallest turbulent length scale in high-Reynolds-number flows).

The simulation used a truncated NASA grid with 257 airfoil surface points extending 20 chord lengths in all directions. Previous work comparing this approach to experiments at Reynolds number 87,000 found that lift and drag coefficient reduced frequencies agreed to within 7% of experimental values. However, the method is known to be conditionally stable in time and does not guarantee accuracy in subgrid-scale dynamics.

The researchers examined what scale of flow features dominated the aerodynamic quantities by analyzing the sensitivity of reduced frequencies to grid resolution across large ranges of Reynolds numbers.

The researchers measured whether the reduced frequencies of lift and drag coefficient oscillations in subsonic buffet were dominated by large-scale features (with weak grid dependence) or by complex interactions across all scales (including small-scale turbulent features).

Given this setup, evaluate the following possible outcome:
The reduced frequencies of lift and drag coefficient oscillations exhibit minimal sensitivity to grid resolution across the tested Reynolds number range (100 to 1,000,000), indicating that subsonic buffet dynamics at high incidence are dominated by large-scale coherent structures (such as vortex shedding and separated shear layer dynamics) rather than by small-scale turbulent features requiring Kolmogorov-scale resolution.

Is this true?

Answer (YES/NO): YES